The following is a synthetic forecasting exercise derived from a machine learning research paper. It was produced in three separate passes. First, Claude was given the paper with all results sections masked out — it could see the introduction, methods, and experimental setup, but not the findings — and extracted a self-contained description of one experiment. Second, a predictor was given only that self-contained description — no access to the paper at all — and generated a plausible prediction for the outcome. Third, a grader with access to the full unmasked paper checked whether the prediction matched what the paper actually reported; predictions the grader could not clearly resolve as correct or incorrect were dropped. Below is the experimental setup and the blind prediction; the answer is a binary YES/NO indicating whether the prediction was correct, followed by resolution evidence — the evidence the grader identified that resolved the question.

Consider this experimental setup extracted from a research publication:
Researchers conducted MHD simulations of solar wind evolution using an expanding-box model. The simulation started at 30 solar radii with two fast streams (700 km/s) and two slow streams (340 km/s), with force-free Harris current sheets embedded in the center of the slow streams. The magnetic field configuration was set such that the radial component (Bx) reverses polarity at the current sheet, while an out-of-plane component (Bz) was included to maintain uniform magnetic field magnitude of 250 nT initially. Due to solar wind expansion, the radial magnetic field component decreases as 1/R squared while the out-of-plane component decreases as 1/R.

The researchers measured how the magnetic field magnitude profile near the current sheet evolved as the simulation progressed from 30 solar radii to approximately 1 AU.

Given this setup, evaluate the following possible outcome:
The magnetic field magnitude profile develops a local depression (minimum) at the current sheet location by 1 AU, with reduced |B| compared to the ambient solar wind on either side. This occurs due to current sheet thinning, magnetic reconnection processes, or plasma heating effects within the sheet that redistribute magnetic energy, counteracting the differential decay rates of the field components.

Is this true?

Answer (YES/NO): NO